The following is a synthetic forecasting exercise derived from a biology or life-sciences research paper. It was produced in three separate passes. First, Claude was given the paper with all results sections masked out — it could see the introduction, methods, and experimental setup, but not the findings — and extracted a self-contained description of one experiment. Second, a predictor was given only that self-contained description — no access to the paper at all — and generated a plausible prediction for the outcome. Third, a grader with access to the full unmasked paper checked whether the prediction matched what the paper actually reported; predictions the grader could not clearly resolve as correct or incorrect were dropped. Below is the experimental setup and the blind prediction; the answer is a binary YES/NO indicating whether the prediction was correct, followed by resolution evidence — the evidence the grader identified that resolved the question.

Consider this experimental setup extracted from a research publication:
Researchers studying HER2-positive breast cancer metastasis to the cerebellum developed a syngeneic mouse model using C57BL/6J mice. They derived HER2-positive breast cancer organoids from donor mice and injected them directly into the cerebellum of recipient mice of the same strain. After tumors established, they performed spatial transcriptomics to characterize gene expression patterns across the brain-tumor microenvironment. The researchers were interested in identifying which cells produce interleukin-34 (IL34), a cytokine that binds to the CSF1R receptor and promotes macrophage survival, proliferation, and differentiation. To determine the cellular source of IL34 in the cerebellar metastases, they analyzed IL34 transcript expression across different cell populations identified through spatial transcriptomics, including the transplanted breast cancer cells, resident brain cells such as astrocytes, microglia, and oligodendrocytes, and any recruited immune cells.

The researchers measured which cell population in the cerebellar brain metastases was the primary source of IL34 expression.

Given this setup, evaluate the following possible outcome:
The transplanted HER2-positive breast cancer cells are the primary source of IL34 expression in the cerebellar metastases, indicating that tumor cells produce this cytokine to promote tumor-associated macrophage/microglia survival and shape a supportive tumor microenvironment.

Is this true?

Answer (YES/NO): YES